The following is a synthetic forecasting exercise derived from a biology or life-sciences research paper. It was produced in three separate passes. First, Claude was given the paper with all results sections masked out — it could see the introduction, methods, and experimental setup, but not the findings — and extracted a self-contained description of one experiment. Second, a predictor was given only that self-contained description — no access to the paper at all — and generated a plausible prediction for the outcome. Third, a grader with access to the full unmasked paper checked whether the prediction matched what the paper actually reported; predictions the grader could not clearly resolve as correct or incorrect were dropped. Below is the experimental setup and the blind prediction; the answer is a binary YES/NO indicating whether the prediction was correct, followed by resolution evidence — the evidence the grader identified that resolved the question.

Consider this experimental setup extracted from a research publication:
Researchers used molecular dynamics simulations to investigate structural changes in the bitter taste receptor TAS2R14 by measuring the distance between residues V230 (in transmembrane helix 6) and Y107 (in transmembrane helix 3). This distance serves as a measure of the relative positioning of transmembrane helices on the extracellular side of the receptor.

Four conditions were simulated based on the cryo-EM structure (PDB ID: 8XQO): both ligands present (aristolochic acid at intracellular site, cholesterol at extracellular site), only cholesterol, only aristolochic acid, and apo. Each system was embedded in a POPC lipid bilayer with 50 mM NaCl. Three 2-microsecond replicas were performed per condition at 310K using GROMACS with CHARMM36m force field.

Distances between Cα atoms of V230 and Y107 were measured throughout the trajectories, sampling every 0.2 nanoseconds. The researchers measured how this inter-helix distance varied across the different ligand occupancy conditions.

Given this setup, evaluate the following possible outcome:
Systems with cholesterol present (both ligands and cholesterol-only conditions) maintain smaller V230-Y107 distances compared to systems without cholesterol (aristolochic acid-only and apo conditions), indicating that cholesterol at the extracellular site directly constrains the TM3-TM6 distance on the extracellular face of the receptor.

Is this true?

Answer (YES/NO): NO